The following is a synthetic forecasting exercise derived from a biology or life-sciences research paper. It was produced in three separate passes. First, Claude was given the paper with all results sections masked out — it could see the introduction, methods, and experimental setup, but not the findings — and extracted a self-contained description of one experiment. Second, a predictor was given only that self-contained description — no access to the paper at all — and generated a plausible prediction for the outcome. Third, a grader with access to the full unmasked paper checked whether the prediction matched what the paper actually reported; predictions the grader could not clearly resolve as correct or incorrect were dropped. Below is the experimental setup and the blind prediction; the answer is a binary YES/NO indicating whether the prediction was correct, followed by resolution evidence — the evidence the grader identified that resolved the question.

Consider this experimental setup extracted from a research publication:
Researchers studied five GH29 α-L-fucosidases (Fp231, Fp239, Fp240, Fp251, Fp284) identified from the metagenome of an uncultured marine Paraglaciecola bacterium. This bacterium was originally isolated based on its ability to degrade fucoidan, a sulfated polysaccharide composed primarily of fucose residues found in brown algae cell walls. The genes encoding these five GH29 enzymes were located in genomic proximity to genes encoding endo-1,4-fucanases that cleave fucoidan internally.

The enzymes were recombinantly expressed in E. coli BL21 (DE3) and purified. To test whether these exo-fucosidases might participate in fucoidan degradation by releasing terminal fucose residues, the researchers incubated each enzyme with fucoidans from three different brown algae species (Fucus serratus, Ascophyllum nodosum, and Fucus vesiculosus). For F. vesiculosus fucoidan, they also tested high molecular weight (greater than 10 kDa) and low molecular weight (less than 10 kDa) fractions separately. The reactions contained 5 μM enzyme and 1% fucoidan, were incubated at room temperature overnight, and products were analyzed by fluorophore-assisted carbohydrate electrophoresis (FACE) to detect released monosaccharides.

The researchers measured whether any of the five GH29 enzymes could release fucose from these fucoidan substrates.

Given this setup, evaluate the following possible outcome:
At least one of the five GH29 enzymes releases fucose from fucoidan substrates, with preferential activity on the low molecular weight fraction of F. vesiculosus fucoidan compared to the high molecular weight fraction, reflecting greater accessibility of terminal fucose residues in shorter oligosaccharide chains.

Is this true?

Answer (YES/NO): NO